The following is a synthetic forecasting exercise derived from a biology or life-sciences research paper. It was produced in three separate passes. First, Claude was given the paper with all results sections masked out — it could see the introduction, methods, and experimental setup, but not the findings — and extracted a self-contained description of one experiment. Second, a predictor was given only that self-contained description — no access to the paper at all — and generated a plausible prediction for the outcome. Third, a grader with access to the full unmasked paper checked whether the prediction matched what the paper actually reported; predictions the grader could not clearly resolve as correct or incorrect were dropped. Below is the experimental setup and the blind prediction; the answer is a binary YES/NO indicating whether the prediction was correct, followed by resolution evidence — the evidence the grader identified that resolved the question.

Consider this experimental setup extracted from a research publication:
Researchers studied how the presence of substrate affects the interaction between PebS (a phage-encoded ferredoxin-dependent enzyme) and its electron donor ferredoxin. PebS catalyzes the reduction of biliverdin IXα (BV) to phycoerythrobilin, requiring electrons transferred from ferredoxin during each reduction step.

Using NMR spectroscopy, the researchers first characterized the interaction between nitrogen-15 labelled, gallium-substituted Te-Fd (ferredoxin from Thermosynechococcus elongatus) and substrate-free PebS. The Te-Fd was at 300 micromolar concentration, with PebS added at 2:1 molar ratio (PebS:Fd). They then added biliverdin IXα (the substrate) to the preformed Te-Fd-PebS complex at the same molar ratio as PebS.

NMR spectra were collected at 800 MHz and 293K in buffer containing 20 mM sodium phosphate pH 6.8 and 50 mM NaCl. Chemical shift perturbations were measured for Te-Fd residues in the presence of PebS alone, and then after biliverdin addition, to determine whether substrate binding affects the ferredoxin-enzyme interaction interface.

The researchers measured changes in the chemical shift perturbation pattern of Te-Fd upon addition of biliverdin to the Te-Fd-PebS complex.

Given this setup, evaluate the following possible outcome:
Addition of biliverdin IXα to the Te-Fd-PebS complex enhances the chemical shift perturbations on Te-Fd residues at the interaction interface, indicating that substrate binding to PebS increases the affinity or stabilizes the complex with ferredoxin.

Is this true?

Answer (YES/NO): NO